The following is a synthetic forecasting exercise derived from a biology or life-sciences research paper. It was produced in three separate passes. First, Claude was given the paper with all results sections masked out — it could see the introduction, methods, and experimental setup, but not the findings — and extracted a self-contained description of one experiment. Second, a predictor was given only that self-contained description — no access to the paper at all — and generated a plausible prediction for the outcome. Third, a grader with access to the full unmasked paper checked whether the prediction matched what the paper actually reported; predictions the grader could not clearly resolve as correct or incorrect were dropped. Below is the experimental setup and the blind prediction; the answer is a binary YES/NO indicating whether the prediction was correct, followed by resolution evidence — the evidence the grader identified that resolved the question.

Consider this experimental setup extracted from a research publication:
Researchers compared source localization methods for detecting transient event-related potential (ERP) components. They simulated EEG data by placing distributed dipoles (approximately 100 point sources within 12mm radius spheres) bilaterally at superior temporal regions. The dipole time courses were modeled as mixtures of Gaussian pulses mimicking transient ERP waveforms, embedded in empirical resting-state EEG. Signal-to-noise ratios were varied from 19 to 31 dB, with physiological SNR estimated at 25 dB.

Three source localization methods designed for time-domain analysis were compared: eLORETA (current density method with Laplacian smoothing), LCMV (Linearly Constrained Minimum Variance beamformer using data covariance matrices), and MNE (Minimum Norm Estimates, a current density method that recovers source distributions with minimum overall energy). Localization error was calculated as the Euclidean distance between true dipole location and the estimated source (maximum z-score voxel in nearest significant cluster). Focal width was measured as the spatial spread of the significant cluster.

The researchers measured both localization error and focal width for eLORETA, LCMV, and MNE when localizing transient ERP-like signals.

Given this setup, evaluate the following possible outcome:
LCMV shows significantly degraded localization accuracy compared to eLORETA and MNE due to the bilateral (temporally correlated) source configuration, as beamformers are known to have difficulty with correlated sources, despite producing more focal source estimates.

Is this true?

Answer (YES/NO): NO